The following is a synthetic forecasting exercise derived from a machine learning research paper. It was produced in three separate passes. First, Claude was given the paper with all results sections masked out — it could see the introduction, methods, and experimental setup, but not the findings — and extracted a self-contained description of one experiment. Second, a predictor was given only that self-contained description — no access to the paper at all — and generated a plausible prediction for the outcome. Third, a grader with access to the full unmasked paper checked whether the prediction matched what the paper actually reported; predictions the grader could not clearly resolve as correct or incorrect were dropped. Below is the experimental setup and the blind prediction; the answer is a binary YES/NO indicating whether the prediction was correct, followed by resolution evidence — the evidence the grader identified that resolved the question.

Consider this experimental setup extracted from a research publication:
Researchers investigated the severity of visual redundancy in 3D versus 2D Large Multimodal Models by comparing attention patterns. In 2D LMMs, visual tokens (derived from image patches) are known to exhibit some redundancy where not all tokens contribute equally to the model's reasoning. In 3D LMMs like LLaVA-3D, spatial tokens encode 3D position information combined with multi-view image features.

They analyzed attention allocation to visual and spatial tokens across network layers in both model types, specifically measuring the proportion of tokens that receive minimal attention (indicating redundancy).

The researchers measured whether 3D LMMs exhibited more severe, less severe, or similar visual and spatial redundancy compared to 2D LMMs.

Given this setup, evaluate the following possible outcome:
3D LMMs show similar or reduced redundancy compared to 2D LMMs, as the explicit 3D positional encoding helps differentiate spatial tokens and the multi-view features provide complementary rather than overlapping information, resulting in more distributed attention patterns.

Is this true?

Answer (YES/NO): NO